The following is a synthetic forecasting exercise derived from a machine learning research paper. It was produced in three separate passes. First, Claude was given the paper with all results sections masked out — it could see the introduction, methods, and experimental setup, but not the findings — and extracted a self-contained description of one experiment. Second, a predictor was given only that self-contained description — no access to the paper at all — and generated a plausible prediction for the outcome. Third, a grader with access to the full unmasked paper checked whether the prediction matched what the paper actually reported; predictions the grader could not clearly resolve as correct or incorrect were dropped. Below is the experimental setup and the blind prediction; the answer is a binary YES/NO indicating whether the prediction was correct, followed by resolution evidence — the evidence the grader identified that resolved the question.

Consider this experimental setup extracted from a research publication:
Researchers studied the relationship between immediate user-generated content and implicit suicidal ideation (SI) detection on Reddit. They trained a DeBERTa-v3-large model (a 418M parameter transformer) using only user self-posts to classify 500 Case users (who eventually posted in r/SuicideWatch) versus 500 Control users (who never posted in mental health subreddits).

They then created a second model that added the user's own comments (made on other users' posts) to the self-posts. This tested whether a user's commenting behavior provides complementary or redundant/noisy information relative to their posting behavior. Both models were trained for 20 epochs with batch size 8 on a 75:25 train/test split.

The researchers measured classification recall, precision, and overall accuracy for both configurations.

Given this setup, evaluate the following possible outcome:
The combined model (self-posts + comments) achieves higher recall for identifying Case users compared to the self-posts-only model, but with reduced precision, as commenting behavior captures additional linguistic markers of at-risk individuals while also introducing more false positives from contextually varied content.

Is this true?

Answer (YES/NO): YES